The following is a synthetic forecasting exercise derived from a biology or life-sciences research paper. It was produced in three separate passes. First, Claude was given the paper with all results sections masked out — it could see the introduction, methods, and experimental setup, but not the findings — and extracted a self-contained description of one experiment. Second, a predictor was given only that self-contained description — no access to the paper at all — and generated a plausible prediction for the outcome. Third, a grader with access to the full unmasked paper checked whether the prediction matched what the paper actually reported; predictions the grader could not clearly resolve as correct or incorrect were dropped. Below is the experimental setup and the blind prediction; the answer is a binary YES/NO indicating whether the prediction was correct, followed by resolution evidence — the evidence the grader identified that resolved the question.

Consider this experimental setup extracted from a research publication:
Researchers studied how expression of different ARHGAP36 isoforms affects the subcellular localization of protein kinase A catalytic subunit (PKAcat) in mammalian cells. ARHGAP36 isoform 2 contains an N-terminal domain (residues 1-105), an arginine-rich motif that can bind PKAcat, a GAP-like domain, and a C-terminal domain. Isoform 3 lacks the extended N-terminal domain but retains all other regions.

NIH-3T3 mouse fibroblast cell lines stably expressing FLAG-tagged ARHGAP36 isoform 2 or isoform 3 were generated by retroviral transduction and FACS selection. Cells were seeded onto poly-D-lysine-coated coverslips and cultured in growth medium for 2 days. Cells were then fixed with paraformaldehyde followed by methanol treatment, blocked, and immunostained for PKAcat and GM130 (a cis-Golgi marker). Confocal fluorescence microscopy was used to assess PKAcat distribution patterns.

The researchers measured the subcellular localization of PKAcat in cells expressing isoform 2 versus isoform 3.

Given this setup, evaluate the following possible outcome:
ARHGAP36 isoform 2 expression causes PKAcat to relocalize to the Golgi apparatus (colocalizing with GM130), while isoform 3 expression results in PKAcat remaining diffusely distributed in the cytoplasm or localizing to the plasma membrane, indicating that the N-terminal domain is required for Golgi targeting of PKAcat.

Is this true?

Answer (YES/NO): NO